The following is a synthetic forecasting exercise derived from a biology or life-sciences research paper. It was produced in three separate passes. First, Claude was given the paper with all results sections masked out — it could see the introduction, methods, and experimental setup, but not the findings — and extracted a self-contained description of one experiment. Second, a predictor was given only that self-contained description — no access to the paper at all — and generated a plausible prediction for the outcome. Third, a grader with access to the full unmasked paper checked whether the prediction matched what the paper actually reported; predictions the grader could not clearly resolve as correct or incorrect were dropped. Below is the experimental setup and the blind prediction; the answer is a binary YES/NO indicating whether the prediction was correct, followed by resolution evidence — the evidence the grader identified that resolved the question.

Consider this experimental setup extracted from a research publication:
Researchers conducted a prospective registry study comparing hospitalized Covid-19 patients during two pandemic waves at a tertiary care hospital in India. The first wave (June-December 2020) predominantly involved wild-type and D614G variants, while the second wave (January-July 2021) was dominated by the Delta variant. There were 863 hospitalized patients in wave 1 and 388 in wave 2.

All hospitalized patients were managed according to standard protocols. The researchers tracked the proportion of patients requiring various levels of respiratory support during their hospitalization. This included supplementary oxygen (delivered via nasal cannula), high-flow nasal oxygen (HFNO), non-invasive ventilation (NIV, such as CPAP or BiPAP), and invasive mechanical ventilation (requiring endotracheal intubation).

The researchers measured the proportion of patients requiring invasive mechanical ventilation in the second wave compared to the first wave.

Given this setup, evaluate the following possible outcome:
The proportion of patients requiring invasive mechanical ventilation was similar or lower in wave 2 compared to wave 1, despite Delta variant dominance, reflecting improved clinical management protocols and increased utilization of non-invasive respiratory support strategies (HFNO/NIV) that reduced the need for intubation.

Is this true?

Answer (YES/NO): NO